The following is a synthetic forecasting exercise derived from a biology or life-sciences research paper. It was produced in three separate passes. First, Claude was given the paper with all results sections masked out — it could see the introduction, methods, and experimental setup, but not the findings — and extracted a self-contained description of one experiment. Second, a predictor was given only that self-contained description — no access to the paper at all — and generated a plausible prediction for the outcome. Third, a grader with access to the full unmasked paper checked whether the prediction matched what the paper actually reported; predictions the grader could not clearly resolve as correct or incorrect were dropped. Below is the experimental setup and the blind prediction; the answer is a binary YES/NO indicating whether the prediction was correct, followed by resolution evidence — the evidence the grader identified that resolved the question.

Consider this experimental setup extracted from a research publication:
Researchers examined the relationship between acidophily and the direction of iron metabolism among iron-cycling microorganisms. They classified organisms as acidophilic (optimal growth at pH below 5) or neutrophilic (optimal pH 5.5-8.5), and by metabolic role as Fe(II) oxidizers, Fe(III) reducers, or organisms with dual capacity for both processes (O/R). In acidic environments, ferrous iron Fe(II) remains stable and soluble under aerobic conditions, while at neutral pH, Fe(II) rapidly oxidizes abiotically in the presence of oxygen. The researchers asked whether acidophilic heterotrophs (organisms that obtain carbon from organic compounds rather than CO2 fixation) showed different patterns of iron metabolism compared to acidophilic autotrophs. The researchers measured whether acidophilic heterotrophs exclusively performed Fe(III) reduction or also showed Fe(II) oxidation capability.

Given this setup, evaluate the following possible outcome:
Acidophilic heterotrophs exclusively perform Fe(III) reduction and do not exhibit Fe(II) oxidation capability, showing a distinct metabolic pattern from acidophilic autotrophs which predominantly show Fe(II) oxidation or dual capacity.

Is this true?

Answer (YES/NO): YES